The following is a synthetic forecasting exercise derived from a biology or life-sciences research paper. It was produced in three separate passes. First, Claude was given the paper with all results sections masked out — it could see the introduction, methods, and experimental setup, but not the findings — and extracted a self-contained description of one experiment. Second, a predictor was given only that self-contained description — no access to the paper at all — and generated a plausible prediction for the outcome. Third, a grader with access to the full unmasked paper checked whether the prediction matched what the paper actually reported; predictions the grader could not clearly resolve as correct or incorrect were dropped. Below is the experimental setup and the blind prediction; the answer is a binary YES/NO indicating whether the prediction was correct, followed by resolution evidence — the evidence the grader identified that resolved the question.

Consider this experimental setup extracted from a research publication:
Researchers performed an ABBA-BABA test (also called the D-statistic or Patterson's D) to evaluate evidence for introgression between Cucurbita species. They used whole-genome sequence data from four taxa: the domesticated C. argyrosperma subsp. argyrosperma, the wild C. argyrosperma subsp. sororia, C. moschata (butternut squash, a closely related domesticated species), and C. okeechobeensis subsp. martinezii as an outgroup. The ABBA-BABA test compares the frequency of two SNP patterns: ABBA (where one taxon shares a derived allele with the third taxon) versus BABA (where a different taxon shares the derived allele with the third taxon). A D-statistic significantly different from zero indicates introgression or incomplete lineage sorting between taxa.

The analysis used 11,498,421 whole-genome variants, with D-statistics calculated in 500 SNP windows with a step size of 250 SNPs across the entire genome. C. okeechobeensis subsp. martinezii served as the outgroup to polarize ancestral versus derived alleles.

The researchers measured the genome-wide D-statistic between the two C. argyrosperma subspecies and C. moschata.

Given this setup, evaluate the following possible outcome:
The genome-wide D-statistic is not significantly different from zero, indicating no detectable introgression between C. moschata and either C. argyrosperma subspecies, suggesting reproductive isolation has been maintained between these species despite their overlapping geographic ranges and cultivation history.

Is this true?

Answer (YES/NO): NO